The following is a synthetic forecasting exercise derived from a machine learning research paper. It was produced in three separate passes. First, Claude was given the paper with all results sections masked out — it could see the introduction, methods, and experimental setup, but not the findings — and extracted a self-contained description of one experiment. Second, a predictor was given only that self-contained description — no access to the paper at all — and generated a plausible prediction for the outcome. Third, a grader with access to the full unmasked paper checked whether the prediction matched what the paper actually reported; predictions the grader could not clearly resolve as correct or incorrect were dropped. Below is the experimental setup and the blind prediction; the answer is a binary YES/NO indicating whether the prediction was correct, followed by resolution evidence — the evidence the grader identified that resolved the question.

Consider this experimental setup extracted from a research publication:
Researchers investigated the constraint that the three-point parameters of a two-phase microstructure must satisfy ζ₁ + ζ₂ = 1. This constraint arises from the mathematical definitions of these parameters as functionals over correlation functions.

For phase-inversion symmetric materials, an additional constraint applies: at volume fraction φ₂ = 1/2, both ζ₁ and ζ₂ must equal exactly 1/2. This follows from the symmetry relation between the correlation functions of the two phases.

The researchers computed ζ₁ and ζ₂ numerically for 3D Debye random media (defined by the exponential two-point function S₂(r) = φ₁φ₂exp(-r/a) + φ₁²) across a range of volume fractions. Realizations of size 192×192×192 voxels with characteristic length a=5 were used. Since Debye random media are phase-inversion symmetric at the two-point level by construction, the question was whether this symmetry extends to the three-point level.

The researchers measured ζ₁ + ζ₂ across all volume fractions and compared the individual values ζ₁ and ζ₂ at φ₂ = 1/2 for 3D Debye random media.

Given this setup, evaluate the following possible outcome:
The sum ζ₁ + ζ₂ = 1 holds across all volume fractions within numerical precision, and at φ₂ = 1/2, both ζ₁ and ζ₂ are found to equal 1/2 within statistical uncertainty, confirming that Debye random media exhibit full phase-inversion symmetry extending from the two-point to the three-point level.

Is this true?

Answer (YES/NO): YES